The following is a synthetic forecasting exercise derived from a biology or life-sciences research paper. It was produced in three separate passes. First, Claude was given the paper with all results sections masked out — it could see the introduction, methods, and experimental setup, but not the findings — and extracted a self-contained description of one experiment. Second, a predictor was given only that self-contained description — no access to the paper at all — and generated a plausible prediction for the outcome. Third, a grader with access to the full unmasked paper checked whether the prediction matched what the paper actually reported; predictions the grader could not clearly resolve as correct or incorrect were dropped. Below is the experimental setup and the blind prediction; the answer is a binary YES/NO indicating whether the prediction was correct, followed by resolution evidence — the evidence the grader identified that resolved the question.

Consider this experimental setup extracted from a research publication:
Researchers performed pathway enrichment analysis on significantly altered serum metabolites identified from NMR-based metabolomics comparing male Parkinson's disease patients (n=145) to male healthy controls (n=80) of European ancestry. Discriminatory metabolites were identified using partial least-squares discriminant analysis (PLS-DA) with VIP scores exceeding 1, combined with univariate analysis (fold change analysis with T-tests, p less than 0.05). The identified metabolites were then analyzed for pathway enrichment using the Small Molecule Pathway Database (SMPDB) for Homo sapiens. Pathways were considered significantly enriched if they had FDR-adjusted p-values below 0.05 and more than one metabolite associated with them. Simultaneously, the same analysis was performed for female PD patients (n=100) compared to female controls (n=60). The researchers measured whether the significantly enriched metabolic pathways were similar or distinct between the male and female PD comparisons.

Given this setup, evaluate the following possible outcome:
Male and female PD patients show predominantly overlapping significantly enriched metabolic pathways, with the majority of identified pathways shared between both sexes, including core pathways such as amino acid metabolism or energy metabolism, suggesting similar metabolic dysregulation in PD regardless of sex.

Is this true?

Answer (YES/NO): NO